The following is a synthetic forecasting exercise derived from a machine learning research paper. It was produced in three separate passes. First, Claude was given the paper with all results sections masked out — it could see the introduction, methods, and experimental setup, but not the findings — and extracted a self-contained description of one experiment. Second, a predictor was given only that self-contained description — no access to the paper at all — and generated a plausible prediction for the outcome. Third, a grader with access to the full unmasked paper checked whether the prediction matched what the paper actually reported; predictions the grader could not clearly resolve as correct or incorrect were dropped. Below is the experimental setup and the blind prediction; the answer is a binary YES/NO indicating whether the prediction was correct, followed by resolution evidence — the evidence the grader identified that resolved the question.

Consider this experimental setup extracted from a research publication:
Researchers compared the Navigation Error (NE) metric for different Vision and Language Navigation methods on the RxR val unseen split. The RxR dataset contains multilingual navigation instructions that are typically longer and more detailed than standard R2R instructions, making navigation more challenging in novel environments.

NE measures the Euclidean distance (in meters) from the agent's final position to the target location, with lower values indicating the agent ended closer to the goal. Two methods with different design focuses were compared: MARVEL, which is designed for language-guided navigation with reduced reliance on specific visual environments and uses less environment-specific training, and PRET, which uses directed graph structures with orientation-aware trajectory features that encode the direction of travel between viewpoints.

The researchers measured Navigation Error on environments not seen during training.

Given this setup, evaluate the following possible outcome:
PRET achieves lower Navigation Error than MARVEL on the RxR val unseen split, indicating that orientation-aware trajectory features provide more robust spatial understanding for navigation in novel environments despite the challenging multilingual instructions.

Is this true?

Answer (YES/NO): YES